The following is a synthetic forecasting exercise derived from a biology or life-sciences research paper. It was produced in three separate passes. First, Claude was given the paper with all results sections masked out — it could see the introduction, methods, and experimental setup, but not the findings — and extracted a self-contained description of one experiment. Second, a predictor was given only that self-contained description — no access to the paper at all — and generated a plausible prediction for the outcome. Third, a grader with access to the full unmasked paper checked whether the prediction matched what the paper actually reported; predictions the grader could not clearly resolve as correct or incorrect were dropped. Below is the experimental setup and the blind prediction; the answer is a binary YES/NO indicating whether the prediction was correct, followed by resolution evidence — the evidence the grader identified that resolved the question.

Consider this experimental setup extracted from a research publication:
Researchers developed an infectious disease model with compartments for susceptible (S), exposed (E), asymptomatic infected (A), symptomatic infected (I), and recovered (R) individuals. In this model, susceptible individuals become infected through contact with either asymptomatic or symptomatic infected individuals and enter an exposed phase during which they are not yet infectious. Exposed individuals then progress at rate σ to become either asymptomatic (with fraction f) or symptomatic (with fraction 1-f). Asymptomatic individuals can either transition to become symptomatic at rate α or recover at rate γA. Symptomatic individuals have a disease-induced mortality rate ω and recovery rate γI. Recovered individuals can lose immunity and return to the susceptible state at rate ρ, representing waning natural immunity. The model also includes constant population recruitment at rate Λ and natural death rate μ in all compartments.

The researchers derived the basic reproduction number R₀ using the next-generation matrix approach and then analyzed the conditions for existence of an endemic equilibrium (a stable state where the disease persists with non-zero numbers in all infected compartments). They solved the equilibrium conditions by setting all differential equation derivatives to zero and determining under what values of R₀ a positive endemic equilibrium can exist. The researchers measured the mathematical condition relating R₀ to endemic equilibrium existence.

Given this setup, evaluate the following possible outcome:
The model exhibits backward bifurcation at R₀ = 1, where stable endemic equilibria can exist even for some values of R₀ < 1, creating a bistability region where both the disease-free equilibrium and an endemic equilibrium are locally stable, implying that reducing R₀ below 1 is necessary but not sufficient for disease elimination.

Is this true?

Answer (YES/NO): NO